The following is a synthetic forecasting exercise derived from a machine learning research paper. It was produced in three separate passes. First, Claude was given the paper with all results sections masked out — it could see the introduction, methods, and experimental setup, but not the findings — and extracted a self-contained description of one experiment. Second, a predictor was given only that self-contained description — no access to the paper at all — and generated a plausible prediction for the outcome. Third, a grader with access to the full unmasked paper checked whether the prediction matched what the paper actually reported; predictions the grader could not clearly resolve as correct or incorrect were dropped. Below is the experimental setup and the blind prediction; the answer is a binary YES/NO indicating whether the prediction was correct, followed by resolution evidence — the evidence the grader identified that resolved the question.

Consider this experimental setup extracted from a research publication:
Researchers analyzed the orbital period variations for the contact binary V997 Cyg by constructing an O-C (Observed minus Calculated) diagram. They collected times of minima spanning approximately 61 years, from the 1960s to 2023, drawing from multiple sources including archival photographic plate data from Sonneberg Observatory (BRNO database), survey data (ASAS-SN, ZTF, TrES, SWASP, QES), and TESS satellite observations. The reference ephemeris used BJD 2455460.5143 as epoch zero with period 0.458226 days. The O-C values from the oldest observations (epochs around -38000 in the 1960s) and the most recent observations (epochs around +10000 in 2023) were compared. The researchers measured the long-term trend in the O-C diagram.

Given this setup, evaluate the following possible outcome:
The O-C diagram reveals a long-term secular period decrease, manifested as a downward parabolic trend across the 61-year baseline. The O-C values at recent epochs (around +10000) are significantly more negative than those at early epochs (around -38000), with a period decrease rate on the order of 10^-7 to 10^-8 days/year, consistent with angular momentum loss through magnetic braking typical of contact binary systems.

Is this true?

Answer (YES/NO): NO